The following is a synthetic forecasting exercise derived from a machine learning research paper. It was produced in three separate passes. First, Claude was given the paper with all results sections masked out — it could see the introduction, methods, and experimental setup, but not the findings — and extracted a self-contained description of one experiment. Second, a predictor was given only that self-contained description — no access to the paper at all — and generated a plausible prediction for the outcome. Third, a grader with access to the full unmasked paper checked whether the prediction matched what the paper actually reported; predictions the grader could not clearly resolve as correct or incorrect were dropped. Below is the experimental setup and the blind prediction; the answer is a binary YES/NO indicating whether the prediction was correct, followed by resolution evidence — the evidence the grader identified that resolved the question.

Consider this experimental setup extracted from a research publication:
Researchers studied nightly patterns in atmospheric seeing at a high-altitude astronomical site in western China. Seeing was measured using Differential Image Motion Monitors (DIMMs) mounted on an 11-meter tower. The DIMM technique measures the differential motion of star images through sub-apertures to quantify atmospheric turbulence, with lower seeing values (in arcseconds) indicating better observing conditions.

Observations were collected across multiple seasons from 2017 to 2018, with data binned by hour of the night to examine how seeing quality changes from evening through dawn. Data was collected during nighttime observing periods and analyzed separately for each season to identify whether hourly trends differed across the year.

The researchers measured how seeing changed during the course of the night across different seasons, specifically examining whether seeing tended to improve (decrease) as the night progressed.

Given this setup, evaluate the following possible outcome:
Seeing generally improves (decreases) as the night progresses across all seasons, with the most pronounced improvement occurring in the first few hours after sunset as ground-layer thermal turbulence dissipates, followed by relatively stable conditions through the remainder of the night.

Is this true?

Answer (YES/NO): NO